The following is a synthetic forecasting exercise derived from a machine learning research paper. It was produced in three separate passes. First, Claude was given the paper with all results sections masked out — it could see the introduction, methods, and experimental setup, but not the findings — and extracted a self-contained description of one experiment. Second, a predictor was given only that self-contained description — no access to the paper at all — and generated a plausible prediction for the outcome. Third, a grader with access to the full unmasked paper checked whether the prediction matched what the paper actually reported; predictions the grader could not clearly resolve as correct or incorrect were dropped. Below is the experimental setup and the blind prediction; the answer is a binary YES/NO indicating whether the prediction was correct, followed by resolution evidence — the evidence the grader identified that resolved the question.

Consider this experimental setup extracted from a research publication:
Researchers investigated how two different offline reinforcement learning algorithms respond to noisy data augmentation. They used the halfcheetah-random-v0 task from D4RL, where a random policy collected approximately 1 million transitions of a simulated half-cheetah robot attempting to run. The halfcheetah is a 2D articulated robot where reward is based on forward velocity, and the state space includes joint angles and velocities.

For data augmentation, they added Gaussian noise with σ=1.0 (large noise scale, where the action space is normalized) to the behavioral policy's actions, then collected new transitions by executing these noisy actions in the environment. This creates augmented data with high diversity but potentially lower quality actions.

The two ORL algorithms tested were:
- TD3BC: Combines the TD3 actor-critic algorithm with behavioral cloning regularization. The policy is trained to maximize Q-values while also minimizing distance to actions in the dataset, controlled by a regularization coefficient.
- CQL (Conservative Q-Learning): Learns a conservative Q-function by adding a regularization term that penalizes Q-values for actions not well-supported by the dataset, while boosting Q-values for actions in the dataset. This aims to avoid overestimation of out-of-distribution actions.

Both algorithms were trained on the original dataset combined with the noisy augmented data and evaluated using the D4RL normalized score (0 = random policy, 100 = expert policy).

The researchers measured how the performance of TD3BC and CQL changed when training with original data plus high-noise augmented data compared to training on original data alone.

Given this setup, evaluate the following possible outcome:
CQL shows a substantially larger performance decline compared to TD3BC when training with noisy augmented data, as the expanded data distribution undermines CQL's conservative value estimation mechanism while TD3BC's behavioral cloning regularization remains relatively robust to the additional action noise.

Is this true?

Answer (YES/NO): YES